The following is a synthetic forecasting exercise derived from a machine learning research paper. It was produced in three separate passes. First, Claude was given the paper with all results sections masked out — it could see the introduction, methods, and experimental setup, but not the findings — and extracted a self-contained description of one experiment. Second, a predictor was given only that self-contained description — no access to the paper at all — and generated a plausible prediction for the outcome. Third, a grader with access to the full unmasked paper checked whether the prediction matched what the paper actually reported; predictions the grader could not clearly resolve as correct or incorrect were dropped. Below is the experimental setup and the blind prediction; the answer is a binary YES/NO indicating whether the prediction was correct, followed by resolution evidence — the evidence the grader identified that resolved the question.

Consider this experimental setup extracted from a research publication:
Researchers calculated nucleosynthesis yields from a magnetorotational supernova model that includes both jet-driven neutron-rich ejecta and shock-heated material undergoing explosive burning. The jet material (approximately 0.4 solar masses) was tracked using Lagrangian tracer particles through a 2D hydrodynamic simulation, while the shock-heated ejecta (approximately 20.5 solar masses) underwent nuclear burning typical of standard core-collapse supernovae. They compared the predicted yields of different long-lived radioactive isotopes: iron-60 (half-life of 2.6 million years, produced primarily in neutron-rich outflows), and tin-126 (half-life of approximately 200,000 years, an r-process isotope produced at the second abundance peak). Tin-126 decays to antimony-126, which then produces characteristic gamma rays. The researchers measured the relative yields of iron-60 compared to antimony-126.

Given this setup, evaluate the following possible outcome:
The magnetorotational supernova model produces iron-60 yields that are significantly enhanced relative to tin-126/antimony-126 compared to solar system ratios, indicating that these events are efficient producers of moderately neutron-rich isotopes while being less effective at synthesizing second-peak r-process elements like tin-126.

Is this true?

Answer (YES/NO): YES